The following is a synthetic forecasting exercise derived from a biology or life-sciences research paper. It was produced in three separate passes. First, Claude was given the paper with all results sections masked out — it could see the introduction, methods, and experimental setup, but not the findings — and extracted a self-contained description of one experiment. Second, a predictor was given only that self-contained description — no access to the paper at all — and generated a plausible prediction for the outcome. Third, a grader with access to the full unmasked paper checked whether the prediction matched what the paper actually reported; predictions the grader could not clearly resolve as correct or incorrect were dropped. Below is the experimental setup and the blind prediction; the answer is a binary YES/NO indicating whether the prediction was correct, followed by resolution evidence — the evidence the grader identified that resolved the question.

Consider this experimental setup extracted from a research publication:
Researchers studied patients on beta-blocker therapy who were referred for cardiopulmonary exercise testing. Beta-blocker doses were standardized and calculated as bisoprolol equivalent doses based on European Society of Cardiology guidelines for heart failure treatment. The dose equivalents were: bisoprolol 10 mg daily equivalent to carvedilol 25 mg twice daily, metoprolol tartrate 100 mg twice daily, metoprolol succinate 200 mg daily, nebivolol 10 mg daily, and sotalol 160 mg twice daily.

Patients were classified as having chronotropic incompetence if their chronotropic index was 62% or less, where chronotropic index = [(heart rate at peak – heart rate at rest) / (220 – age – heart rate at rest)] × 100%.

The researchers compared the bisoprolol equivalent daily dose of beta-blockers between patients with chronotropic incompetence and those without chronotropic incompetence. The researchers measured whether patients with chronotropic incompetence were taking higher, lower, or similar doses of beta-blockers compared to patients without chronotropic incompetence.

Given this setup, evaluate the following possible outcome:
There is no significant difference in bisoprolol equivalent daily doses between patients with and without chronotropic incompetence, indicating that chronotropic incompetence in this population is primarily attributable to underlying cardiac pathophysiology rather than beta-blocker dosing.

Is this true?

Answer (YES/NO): NO